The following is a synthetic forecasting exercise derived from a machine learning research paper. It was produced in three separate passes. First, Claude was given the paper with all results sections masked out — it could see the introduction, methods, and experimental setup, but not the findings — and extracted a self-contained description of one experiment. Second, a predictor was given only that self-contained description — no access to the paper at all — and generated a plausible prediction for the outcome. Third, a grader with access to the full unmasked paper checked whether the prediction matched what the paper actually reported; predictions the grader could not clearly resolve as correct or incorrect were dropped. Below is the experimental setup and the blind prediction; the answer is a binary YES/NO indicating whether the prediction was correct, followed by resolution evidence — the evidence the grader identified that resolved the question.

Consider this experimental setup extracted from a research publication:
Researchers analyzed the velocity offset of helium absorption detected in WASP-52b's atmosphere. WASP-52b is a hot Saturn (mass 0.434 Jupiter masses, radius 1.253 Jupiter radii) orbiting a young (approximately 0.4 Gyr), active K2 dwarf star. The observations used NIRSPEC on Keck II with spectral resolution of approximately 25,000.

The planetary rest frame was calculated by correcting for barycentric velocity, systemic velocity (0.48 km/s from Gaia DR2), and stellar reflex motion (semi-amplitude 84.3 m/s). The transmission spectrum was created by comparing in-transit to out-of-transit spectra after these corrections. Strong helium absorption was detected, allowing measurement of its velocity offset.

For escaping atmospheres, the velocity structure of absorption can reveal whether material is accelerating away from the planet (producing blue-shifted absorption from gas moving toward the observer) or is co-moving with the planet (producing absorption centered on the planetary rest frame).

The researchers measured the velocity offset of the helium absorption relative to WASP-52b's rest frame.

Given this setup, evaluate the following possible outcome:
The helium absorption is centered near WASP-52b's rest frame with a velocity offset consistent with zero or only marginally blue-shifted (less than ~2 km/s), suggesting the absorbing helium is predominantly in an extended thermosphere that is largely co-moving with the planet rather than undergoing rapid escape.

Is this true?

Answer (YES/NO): YES